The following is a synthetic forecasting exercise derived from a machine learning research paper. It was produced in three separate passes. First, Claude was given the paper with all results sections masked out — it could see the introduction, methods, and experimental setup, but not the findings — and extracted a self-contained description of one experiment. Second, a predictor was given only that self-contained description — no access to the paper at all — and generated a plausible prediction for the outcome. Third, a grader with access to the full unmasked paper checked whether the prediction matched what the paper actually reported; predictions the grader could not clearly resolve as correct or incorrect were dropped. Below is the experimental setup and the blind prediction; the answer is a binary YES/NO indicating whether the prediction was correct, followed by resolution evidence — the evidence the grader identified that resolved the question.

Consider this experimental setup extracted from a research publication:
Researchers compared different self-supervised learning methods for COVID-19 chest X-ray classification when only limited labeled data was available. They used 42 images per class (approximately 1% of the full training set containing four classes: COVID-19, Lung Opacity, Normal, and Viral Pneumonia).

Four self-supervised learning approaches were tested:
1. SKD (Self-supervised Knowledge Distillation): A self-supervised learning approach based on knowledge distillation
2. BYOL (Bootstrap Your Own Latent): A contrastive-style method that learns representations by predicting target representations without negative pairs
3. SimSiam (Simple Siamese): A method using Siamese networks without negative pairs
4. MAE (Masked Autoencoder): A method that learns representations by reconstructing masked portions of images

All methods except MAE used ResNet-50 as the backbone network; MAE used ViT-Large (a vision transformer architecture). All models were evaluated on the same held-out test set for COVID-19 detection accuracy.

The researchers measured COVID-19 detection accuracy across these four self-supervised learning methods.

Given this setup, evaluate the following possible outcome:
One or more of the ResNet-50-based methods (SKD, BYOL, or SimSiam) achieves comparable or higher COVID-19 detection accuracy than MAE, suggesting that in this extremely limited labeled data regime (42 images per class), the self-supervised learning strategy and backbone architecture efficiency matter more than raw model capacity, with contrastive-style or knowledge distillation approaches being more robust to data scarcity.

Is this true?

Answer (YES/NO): YES